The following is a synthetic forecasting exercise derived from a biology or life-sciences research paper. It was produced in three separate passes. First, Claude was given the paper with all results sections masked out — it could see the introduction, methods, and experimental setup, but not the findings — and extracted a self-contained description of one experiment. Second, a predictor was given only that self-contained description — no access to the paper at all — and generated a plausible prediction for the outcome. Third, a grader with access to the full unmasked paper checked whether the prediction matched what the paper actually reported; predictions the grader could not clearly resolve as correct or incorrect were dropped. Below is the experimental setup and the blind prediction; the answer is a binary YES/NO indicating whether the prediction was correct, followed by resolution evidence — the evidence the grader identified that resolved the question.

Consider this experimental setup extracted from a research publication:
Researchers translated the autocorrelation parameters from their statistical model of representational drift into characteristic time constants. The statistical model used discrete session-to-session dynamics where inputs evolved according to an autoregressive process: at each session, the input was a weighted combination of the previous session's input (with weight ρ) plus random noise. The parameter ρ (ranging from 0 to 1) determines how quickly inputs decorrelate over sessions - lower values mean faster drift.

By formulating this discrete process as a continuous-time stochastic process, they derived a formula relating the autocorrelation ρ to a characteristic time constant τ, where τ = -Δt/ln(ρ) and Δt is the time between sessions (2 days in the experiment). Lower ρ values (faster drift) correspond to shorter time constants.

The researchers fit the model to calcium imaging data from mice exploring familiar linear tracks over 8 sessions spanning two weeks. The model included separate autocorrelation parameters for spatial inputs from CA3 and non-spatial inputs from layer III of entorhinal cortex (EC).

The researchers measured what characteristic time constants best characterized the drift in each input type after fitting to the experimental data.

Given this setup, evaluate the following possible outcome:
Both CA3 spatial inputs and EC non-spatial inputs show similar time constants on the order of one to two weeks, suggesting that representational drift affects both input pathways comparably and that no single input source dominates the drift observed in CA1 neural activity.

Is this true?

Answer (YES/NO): NO